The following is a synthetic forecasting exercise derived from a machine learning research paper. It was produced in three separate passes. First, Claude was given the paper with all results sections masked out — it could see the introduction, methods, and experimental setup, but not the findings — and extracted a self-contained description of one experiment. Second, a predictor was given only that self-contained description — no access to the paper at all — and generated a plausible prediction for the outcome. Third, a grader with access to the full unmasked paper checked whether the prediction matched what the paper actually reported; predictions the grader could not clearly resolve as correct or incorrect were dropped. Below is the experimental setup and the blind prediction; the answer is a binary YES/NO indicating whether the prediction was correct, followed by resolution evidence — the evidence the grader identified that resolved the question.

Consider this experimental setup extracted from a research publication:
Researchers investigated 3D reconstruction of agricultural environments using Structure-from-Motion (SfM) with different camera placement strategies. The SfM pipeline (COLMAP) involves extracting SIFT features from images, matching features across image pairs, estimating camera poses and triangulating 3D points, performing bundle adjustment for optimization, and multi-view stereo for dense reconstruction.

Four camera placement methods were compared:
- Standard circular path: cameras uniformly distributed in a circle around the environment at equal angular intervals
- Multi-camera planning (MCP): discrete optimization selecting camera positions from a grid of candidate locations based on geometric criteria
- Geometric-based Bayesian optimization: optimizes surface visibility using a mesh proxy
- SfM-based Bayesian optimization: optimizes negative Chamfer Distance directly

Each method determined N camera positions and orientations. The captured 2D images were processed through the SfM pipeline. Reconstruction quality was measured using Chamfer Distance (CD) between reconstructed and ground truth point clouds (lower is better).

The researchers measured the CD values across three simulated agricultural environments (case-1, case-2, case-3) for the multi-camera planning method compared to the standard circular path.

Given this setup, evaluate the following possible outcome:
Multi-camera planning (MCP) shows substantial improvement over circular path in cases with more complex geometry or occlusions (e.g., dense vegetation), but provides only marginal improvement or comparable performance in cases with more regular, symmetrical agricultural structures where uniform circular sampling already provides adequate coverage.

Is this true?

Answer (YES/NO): NO